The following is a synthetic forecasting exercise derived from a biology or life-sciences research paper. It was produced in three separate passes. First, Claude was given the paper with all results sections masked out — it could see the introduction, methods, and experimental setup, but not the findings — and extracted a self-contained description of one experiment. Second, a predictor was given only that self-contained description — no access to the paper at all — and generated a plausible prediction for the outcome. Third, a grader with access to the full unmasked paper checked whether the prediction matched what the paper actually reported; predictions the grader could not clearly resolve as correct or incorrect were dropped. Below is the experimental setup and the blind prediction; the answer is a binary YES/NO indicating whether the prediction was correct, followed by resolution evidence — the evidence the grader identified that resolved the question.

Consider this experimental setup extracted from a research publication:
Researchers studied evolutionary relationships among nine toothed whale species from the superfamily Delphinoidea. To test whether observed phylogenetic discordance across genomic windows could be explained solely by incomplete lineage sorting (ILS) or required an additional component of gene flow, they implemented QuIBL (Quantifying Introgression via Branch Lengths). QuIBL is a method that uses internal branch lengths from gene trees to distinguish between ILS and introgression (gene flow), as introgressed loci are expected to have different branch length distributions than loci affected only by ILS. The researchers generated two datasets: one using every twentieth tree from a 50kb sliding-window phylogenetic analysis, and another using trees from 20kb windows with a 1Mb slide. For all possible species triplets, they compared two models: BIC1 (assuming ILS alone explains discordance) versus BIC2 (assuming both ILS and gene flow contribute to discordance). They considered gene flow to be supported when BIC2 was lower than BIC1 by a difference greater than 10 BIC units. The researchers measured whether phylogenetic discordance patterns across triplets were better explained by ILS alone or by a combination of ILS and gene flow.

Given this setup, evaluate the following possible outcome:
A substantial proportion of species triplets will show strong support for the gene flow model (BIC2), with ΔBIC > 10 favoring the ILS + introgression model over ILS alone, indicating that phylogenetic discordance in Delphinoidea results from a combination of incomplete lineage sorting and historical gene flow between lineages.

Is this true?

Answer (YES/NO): YES